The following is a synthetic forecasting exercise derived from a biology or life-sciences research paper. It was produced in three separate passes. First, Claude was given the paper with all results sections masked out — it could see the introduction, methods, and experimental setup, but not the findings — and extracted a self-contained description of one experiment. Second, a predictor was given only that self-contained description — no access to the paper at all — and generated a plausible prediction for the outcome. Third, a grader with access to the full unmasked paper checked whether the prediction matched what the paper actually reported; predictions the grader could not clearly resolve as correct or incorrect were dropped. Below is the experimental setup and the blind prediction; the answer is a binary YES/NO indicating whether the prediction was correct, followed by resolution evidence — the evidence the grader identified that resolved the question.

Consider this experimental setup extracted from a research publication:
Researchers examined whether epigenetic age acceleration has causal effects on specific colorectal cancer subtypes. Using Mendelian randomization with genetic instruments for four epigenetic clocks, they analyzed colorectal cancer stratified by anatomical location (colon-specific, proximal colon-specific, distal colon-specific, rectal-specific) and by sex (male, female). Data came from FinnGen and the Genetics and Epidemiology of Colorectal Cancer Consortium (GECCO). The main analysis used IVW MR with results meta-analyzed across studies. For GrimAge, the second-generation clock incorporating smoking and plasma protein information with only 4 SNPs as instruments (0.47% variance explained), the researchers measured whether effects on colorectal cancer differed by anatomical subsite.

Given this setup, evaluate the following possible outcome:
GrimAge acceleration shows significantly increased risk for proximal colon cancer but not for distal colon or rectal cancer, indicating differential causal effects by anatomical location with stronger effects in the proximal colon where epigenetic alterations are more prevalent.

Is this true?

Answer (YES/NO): NO